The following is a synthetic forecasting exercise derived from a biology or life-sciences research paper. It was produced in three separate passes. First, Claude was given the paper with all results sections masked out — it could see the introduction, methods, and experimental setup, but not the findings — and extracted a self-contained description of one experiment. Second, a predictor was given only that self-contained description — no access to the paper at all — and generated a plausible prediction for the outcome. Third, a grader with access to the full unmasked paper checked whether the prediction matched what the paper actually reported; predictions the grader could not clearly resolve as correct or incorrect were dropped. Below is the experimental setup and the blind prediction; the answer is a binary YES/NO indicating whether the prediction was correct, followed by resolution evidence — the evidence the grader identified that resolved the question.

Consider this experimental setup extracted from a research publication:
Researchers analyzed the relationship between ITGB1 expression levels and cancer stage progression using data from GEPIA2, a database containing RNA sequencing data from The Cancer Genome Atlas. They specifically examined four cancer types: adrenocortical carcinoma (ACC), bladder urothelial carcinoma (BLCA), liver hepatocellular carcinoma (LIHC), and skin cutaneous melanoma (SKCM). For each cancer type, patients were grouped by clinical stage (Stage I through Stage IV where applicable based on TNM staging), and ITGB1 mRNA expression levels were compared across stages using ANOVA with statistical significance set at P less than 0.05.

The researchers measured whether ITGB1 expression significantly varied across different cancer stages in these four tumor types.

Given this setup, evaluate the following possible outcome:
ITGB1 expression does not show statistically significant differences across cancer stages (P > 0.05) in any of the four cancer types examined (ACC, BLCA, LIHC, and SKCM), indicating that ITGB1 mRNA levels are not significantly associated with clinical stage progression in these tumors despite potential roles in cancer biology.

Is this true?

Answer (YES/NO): NO